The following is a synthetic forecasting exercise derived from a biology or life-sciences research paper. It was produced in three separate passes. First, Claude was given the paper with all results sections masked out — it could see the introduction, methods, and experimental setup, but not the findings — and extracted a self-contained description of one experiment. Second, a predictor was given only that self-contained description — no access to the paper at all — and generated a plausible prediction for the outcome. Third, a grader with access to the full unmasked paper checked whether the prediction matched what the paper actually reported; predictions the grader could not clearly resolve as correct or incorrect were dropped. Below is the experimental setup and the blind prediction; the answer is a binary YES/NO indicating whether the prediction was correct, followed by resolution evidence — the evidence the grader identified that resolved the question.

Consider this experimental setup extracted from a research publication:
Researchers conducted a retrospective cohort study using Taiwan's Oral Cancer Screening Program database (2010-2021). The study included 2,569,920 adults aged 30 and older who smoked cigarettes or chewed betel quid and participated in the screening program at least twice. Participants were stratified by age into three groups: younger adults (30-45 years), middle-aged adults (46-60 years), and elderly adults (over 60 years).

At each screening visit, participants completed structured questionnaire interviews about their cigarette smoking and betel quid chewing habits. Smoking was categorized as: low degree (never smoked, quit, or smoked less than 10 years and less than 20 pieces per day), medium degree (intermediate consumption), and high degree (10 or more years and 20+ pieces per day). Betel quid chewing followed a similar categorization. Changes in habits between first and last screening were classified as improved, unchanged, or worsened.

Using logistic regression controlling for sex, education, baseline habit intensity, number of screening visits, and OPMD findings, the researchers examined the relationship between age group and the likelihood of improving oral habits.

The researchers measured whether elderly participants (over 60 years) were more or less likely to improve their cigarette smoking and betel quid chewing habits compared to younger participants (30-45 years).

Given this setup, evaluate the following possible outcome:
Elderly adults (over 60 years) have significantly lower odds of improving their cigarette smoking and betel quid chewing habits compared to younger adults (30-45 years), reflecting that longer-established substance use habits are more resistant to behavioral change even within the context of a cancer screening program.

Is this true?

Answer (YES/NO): NO